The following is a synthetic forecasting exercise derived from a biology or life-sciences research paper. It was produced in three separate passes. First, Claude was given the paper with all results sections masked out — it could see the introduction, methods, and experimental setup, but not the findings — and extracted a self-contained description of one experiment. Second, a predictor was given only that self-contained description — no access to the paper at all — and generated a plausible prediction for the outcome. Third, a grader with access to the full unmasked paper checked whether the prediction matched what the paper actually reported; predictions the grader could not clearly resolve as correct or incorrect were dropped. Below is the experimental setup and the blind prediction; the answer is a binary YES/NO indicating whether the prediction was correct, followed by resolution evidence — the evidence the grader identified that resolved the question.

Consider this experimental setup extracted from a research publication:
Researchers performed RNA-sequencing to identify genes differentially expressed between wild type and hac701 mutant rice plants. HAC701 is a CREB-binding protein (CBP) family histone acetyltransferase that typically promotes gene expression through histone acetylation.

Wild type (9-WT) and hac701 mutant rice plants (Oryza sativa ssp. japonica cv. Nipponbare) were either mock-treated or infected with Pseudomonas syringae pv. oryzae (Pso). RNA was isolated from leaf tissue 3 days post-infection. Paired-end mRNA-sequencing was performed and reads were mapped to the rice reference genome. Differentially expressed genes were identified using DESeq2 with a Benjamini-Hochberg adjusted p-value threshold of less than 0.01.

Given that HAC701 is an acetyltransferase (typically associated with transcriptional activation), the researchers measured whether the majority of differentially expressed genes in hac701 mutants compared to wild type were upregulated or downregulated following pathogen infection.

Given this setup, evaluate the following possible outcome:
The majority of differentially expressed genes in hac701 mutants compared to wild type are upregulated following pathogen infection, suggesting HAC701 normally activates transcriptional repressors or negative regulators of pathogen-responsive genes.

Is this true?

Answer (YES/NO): YES